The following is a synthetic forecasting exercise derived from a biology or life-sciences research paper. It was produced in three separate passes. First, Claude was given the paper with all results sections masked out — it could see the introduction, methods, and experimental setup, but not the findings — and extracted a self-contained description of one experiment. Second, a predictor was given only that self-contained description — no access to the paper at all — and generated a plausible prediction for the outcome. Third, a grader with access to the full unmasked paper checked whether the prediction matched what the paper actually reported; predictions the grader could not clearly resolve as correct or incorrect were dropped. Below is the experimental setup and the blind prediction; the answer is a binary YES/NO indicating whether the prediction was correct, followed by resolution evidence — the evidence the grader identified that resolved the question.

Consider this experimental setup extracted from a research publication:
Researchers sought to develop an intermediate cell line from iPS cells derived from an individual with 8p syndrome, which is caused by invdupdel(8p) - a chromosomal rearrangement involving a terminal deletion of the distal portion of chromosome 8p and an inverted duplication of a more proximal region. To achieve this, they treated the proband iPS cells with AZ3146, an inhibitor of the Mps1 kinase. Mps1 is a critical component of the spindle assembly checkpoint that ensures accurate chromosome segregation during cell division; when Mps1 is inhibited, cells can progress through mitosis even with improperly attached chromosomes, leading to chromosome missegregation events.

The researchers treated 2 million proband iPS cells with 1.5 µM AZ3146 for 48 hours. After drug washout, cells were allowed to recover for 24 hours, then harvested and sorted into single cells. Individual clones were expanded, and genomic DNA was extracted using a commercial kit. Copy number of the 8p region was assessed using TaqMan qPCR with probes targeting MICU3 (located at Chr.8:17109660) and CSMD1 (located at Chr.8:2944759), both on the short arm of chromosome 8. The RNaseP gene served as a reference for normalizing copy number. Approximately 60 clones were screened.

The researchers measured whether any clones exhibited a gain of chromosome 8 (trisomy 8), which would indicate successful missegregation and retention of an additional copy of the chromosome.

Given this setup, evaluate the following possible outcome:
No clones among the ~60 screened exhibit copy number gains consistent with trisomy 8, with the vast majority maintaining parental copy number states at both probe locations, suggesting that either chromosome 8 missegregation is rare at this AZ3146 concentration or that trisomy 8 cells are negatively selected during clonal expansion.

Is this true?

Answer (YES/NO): NO